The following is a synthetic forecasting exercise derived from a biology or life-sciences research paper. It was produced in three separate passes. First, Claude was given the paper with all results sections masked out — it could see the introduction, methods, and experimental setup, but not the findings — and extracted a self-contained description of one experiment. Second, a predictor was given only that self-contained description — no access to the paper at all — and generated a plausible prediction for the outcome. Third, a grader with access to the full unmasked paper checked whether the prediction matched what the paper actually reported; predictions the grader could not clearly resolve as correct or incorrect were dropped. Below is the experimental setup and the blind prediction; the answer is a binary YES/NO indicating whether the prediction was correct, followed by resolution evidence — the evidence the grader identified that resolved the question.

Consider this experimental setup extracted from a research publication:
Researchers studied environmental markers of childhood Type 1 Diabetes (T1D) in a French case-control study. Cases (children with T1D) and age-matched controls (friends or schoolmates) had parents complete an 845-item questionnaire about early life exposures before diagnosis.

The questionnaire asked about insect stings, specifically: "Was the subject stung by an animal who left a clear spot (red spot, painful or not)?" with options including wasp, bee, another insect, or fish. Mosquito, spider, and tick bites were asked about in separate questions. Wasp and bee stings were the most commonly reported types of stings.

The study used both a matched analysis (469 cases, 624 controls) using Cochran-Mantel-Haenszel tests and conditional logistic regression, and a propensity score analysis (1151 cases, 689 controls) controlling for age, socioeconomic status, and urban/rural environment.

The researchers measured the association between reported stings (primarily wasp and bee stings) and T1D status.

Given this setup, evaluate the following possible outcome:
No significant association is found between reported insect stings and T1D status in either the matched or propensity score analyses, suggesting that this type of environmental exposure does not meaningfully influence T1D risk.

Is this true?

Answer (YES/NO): NO